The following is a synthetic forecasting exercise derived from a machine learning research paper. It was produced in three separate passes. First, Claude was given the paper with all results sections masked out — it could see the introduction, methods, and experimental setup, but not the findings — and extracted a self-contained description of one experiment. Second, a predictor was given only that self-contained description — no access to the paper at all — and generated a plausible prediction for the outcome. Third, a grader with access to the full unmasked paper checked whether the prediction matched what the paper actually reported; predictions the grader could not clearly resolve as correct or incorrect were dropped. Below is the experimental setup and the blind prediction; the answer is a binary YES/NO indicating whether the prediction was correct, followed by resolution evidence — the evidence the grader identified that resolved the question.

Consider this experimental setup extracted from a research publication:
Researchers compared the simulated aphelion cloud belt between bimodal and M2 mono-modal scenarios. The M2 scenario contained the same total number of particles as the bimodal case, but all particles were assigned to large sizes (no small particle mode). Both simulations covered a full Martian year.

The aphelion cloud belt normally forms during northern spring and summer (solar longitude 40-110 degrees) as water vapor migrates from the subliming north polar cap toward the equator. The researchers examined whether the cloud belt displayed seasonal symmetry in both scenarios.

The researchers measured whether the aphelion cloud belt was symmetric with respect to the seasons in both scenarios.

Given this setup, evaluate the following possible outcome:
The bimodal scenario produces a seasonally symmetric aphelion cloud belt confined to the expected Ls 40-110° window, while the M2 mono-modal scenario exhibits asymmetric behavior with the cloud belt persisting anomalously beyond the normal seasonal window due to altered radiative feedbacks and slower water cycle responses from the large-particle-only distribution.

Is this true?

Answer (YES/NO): NO